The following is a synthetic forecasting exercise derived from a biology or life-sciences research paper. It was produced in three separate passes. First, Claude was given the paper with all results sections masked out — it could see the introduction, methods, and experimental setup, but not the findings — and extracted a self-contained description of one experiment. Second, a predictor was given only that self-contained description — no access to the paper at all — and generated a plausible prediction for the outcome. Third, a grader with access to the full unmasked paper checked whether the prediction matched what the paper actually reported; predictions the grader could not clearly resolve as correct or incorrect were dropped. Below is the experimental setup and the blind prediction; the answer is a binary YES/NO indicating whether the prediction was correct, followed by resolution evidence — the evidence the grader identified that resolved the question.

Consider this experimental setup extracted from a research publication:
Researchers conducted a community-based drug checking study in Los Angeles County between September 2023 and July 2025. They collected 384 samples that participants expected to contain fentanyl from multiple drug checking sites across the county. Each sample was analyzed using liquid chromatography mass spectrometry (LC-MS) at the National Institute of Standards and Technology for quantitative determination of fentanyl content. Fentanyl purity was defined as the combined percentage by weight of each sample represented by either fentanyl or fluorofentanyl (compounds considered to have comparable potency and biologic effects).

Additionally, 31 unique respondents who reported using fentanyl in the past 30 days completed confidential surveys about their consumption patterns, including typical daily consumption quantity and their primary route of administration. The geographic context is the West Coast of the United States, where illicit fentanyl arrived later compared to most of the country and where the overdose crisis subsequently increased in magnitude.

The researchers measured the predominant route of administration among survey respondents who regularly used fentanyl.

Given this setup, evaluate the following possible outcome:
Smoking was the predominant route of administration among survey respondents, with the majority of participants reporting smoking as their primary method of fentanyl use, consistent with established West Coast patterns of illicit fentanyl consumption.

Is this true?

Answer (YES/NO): YES